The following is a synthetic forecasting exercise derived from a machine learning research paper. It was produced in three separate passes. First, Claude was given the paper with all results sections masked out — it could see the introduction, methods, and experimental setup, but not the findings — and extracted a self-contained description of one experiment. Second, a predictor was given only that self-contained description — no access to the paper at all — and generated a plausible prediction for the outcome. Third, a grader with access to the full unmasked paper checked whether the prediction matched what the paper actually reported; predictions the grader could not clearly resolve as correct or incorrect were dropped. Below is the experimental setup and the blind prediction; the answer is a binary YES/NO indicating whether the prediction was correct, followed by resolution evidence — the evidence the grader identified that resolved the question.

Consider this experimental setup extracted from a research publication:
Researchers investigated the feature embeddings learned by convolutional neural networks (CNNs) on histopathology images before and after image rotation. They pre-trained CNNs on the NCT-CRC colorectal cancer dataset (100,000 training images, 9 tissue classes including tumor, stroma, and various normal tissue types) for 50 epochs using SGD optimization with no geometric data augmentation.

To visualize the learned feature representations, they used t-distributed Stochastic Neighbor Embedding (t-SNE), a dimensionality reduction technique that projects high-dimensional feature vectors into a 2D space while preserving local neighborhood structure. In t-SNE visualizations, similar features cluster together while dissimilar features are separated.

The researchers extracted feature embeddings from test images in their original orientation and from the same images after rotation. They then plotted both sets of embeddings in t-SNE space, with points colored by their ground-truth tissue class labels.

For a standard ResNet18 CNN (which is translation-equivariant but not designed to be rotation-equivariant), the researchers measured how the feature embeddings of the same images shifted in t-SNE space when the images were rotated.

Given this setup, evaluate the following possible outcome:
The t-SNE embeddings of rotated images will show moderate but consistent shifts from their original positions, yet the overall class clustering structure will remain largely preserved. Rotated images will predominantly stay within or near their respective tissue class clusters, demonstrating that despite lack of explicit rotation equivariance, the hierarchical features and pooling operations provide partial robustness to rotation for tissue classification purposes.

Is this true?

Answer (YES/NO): NO